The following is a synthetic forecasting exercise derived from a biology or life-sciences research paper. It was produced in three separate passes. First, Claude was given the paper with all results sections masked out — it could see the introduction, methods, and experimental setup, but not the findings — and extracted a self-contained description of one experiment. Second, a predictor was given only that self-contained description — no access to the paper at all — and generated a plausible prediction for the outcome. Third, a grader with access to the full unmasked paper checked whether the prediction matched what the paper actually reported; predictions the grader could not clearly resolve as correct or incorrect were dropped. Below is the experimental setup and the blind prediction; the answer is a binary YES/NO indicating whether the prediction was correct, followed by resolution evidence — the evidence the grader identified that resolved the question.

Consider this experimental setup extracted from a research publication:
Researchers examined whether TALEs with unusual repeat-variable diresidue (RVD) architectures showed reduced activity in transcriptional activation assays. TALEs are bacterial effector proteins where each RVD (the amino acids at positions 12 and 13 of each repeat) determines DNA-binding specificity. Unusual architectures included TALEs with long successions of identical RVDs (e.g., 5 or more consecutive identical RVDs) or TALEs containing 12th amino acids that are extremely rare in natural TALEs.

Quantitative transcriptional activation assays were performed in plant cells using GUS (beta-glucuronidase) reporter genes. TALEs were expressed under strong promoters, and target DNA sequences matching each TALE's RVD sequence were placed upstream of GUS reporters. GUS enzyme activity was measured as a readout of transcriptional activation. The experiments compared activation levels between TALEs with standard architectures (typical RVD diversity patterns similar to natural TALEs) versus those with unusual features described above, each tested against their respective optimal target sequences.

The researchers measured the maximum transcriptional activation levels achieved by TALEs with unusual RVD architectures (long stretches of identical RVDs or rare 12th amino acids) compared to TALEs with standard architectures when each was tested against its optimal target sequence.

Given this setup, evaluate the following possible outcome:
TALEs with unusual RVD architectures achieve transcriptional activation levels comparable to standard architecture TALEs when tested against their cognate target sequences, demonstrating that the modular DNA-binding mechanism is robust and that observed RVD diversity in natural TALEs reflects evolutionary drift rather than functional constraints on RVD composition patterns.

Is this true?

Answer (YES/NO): NO